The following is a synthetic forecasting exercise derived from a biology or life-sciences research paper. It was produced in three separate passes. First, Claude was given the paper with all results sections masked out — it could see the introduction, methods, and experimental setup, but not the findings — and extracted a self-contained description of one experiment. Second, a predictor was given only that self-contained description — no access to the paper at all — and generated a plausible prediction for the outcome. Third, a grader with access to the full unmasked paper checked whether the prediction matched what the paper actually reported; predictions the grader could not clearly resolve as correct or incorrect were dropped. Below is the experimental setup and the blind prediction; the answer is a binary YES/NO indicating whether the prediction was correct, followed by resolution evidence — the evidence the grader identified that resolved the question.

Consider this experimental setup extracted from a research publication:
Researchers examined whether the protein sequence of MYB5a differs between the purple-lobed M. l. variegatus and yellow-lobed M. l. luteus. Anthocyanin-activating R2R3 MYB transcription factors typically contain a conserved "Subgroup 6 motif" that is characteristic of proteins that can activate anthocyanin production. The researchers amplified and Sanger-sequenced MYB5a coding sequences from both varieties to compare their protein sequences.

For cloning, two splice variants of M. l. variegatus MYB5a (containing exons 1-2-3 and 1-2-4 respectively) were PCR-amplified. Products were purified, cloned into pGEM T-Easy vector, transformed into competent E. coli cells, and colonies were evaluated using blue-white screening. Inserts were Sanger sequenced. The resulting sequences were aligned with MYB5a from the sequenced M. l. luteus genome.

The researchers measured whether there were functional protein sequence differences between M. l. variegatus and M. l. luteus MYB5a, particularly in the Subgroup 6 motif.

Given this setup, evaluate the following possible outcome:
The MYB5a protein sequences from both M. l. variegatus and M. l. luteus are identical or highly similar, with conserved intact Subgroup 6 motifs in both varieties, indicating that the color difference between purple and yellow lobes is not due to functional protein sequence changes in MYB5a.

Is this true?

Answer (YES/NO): YES